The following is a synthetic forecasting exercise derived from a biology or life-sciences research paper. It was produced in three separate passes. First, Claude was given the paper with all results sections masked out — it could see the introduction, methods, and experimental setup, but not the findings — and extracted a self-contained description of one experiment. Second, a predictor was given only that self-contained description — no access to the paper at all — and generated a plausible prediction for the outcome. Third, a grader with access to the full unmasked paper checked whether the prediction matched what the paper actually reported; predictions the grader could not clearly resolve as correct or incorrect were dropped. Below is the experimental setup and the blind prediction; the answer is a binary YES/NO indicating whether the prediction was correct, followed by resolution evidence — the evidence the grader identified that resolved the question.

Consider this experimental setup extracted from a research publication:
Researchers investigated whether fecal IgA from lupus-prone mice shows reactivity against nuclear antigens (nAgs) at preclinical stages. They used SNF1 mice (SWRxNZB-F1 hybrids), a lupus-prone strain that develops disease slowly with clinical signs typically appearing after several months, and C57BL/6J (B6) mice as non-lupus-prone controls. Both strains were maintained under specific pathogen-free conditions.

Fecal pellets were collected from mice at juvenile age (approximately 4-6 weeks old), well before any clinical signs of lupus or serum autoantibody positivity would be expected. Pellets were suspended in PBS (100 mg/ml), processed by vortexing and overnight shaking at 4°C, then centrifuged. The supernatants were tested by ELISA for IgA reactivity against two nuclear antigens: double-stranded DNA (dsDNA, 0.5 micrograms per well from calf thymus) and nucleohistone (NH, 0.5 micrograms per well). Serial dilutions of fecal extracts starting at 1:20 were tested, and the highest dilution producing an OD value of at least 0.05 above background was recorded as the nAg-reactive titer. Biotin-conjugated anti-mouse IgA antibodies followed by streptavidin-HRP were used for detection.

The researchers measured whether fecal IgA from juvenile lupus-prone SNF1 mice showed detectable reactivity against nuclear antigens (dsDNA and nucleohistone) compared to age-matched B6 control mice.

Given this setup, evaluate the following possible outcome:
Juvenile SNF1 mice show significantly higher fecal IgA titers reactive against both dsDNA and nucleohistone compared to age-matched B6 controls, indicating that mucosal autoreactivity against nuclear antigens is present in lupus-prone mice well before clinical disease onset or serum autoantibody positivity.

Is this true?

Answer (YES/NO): YES